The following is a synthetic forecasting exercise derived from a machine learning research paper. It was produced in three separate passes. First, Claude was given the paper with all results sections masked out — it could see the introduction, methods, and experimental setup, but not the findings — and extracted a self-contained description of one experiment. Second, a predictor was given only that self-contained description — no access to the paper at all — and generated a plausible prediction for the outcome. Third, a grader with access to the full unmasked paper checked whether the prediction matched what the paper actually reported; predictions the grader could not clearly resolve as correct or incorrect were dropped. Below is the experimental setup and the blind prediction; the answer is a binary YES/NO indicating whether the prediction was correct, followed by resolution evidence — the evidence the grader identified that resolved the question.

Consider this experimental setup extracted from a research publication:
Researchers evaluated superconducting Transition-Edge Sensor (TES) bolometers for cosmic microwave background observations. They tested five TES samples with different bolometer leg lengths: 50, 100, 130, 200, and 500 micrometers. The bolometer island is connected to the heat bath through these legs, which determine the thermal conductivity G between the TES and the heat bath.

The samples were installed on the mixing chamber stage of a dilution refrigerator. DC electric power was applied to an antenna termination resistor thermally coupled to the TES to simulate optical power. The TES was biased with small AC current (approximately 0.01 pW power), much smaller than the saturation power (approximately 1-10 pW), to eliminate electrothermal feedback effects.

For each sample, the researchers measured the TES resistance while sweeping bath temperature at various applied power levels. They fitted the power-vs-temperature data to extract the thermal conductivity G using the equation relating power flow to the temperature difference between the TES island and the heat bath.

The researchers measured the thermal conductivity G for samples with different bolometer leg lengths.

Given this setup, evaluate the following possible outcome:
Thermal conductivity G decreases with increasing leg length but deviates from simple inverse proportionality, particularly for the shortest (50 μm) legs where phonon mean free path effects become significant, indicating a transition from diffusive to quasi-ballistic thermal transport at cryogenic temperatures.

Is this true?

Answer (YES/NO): NO